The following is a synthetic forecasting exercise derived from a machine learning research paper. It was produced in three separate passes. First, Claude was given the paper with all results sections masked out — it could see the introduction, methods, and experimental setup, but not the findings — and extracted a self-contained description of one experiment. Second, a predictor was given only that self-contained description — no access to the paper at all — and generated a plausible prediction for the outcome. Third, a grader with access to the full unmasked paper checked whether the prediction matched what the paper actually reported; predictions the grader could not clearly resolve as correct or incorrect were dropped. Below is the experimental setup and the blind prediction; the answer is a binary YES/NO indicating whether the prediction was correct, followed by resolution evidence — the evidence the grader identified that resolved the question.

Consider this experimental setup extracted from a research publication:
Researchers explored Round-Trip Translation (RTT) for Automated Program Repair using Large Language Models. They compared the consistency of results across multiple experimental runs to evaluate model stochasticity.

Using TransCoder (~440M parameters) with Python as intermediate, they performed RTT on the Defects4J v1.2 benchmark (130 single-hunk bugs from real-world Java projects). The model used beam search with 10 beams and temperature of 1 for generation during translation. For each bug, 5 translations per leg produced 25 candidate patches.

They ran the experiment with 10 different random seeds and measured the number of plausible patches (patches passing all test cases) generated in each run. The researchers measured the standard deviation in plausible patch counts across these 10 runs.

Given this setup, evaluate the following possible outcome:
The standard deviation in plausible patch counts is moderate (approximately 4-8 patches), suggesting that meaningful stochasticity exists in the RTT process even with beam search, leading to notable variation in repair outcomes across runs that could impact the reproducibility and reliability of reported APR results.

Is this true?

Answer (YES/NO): NO